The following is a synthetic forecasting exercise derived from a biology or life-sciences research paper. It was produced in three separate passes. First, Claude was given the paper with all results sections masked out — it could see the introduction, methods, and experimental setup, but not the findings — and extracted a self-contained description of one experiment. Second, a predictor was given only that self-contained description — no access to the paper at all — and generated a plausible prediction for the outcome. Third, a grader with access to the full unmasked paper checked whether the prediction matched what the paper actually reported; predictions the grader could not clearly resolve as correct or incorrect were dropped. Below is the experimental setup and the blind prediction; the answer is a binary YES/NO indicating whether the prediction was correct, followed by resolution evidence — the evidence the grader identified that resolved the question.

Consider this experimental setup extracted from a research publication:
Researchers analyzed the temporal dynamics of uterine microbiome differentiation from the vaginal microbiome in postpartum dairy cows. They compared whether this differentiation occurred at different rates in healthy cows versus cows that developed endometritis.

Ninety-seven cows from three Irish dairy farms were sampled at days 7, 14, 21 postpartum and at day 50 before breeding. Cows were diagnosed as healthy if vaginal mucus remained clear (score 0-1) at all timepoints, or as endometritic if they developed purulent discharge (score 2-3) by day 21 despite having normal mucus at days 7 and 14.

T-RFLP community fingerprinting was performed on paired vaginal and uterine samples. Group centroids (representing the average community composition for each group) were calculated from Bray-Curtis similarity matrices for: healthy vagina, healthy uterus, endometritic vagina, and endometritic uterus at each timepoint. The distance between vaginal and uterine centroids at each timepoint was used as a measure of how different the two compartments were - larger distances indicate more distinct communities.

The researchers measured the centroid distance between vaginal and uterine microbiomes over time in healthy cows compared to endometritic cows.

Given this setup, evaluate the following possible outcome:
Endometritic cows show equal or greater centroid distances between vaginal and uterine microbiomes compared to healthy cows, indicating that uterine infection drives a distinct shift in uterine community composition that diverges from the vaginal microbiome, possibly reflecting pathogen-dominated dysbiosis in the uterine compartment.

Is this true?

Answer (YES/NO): NO